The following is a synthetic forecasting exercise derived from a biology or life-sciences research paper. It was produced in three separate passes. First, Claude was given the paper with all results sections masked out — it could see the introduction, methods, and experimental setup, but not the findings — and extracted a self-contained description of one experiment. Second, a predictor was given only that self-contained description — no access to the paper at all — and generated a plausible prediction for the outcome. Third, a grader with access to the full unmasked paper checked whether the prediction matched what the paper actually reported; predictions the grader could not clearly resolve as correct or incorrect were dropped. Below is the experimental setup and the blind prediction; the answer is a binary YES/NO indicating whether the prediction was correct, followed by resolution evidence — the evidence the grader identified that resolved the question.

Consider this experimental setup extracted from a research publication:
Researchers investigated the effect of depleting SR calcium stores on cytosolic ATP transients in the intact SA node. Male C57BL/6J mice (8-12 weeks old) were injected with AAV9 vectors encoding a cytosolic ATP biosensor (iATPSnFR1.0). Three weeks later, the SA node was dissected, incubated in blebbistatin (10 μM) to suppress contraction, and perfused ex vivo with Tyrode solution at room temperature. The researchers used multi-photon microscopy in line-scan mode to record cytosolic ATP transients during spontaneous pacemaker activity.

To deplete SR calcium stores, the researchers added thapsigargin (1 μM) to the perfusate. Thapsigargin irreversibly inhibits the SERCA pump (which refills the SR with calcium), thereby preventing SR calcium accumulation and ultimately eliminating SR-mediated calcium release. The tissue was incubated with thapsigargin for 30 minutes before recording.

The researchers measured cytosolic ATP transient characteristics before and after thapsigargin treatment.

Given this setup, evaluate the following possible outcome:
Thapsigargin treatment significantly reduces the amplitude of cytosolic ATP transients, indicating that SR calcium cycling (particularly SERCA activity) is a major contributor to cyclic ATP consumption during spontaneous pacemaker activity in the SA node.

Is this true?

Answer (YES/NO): NO